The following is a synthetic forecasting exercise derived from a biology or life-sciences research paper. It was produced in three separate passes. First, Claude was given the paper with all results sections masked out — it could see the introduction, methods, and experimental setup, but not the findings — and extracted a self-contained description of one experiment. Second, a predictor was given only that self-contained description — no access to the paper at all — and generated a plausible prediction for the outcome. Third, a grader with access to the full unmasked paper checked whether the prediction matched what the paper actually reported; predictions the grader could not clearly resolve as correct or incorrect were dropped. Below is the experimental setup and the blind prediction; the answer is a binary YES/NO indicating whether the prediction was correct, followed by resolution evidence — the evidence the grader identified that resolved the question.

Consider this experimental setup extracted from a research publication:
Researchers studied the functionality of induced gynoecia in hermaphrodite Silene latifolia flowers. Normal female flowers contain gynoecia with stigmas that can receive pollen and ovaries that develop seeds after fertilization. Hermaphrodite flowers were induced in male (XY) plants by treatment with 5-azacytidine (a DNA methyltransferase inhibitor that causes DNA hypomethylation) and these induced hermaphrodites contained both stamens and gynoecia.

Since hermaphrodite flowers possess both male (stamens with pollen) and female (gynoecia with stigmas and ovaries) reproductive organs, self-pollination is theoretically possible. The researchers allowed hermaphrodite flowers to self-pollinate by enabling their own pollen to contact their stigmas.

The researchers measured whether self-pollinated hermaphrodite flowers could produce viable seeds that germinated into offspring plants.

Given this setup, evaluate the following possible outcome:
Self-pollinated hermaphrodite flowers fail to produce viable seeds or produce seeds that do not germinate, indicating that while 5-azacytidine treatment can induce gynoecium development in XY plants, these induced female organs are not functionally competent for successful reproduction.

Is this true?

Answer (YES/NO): NO